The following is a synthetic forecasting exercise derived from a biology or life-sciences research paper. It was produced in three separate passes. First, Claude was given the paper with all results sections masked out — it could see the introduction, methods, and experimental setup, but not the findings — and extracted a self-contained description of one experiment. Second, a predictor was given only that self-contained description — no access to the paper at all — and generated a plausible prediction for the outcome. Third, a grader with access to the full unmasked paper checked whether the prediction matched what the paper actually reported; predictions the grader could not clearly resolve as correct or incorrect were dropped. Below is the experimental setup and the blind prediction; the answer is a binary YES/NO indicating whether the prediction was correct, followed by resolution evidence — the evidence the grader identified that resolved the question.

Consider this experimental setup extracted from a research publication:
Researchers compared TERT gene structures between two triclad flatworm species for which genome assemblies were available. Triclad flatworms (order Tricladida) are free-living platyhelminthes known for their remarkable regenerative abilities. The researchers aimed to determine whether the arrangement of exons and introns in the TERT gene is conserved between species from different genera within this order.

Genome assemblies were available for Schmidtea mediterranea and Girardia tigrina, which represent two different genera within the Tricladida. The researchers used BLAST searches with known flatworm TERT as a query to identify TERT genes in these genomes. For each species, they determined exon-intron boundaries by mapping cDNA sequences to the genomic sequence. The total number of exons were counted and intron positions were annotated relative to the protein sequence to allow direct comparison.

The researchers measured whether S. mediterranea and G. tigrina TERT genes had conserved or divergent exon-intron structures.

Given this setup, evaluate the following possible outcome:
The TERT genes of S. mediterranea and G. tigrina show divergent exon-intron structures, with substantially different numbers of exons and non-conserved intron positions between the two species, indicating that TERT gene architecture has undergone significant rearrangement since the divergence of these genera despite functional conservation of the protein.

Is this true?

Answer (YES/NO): NO